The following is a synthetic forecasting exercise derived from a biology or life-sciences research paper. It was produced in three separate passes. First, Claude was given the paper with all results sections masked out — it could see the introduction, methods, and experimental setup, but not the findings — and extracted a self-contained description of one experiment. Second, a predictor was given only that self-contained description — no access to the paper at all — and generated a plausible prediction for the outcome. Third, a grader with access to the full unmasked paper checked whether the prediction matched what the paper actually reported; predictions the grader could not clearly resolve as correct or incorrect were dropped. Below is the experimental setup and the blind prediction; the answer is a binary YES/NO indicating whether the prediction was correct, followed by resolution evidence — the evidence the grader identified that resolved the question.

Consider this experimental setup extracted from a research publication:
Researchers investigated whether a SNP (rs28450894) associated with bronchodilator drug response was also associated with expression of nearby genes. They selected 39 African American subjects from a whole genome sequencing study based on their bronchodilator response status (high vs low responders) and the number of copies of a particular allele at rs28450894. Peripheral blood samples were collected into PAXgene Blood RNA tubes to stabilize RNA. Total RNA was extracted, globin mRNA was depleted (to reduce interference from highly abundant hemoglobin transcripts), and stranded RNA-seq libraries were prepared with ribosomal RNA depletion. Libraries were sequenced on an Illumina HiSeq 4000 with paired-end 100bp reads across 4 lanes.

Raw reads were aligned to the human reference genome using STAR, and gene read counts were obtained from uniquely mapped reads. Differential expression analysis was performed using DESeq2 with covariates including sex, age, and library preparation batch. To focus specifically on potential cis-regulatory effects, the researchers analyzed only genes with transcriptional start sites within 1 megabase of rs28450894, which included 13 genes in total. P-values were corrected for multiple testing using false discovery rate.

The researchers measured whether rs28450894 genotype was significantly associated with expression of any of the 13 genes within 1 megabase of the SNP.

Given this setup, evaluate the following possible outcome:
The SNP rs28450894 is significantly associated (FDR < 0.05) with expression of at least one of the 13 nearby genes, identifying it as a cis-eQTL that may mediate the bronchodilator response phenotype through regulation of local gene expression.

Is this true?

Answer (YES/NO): NO